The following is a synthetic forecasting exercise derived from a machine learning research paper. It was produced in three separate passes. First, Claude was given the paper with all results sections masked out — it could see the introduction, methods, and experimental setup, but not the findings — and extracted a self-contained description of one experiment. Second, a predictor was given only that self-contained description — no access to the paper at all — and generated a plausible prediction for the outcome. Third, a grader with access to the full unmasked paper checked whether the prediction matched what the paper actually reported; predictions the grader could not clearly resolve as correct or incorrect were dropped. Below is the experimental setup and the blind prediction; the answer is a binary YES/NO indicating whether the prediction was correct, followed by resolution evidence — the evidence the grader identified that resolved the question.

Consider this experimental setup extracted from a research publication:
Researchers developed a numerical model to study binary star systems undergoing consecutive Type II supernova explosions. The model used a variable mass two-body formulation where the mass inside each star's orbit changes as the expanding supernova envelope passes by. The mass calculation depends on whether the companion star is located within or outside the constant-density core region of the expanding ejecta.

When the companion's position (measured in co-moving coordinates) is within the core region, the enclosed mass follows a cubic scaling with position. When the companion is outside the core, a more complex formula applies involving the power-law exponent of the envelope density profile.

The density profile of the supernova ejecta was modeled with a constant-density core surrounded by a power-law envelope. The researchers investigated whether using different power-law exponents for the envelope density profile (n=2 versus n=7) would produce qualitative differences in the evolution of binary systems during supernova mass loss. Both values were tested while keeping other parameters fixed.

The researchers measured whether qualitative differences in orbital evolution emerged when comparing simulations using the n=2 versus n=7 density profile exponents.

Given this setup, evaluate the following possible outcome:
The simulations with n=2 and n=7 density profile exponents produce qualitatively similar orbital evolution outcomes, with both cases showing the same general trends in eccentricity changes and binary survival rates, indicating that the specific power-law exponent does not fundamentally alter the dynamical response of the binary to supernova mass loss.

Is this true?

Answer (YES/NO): YES